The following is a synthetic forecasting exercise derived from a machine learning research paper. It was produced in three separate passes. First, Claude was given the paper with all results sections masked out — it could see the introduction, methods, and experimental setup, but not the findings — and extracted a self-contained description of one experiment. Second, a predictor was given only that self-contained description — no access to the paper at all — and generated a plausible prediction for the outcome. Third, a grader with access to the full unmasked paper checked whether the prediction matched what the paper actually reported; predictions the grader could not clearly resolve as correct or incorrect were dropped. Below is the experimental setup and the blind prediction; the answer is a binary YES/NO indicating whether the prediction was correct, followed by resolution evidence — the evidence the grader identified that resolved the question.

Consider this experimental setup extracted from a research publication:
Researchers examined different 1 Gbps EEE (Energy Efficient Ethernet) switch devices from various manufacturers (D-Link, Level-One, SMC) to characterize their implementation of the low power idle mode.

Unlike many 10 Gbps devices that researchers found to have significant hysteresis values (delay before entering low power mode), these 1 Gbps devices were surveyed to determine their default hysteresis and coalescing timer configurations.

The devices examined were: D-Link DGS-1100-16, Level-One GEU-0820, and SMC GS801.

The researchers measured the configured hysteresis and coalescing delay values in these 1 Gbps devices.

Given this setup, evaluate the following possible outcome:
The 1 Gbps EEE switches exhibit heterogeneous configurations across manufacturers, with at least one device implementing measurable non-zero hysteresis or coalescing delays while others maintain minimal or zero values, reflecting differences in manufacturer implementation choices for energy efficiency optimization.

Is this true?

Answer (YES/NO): NO